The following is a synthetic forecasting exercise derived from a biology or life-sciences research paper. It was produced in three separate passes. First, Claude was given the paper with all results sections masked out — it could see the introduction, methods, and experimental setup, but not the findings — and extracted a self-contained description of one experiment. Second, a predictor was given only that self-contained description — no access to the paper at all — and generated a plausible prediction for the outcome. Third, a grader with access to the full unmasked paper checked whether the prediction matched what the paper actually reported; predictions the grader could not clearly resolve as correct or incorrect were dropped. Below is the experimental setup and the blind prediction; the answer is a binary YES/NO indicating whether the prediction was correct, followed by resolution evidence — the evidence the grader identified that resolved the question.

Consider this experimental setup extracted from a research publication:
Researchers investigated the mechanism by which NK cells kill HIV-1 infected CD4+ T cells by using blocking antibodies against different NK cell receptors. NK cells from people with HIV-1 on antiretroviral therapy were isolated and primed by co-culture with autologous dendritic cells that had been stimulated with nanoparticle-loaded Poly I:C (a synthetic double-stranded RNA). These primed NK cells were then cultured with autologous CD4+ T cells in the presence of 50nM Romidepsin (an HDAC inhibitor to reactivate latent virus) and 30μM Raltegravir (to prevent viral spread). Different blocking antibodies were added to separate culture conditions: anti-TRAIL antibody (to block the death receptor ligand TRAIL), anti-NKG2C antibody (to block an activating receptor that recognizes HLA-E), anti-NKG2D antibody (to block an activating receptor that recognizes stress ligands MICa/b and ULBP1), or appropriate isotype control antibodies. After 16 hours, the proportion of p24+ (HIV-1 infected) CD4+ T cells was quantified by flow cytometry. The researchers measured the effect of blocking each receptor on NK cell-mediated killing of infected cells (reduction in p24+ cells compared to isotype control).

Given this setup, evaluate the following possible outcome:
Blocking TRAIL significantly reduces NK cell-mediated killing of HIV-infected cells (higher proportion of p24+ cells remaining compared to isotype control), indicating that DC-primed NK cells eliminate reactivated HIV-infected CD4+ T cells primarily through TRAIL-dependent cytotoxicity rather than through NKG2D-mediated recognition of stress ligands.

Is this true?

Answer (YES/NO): YES